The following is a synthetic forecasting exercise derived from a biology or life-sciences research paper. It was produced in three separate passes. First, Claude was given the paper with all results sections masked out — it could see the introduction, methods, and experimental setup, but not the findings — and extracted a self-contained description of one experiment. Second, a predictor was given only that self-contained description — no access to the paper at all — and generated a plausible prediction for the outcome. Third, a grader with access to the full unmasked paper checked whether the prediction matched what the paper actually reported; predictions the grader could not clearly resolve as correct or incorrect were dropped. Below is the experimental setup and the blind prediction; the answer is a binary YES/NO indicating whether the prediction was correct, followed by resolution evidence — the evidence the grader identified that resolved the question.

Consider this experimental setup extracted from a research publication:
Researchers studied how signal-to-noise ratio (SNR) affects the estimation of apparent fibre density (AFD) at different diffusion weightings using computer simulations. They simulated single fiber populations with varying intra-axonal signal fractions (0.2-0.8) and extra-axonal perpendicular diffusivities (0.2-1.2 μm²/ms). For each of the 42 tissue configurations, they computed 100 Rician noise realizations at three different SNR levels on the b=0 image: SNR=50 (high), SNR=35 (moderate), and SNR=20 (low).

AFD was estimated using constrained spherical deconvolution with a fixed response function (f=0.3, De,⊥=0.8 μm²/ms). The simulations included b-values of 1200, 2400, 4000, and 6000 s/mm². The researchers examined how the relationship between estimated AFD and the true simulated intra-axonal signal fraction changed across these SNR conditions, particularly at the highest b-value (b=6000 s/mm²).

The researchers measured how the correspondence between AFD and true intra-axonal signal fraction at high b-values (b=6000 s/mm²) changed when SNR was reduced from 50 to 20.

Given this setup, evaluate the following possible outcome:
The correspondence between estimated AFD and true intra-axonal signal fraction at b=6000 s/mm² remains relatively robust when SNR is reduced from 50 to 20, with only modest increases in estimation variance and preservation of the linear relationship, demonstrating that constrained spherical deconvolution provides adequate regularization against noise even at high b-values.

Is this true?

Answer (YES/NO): YES